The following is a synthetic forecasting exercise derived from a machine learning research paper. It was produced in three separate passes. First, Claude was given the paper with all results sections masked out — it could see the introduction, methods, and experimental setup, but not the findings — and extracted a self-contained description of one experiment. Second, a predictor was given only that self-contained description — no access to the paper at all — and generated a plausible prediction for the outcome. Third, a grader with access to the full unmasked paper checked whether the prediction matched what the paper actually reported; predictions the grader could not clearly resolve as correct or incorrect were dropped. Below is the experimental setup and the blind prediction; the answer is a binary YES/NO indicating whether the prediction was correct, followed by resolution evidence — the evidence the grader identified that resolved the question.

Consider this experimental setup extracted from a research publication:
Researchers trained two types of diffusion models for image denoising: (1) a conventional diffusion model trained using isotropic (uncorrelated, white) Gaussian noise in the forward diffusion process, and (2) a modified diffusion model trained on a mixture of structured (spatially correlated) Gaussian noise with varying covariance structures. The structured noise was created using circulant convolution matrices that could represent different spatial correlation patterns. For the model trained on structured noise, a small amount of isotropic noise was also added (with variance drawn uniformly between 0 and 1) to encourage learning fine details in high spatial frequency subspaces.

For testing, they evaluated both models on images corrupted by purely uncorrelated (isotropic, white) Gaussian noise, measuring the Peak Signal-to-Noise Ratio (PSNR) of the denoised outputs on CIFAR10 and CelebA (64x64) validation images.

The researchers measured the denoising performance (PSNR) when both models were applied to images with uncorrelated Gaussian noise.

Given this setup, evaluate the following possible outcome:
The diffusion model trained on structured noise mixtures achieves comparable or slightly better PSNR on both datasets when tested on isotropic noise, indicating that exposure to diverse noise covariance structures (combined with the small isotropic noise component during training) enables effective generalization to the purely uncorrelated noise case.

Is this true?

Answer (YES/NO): YES